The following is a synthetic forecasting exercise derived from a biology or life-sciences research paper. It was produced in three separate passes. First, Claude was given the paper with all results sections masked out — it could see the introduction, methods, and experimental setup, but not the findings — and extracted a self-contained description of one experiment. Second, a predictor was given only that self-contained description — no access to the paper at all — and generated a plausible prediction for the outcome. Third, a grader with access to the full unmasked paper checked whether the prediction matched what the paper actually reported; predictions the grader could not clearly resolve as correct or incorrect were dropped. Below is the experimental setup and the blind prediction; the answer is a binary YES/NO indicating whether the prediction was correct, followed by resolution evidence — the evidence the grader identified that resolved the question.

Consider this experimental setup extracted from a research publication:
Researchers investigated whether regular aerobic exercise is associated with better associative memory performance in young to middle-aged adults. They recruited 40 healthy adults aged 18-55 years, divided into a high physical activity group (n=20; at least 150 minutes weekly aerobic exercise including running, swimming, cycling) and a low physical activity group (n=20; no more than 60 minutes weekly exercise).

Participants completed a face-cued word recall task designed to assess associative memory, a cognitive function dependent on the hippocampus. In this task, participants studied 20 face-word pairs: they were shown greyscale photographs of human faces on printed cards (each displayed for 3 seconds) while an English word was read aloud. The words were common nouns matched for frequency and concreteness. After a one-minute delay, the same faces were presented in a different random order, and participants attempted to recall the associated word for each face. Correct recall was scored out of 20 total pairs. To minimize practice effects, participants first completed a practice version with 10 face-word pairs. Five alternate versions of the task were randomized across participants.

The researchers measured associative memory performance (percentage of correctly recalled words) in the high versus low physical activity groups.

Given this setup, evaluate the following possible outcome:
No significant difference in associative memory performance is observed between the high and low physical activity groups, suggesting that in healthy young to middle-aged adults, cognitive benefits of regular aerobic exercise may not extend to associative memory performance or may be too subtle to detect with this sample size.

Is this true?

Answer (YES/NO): NO